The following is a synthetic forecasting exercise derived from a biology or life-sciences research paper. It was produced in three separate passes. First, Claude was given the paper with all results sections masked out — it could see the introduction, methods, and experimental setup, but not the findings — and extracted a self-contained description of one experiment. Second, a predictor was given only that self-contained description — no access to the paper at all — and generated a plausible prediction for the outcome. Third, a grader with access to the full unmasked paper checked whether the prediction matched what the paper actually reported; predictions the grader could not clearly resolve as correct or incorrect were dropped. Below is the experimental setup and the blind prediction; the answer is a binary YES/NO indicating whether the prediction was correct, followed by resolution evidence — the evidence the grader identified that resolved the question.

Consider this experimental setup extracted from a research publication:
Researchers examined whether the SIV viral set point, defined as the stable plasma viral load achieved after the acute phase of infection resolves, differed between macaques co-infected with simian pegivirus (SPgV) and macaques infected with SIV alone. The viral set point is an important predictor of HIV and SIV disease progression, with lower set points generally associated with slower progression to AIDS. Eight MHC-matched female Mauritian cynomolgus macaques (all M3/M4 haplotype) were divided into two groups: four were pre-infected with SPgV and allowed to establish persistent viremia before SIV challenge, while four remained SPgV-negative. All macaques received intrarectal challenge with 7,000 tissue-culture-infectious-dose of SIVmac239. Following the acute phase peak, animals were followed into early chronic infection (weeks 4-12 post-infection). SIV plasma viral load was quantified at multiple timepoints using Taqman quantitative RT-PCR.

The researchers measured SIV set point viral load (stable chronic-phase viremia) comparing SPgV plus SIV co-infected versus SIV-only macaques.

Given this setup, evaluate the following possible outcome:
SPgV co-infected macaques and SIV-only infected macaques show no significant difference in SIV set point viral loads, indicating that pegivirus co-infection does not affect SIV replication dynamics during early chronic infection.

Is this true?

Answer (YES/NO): YES